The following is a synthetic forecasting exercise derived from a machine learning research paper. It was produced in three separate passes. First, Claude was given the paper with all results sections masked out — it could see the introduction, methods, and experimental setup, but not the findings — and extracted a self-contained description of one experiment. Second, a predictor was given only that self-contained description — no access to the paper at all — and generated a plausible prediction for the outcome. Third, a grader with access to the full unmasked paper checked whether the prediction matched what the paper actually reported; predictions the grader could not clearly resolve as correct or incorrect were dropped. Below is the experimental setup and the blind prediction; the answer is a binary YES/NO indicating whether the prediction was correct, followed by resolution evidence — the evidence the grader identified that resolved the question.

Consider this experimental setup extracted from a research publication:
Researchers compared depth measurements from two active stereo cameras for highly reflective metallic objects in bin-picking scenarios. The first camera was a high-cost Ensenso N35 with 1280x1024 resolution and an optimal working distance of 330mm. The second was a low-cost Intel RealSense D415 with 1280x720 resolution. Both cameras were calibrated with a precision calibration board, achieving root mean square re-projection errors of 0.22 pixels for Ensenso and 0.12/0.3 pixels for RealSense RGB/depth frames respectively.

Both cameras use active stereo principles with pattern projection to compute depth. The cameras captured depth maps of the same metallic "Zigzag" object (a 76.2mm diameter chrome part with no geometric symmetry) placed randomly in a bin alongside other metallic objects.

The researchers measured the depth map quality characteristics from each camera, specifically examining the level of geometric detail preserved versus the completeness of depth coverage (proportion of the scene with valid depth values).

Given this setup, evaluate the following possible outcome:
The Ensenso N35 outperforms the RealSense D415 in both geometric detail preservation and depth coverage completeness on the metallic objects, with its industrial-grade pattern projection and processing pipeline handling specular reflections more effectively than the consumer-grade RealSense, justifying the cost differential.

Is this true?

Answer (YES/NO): NO